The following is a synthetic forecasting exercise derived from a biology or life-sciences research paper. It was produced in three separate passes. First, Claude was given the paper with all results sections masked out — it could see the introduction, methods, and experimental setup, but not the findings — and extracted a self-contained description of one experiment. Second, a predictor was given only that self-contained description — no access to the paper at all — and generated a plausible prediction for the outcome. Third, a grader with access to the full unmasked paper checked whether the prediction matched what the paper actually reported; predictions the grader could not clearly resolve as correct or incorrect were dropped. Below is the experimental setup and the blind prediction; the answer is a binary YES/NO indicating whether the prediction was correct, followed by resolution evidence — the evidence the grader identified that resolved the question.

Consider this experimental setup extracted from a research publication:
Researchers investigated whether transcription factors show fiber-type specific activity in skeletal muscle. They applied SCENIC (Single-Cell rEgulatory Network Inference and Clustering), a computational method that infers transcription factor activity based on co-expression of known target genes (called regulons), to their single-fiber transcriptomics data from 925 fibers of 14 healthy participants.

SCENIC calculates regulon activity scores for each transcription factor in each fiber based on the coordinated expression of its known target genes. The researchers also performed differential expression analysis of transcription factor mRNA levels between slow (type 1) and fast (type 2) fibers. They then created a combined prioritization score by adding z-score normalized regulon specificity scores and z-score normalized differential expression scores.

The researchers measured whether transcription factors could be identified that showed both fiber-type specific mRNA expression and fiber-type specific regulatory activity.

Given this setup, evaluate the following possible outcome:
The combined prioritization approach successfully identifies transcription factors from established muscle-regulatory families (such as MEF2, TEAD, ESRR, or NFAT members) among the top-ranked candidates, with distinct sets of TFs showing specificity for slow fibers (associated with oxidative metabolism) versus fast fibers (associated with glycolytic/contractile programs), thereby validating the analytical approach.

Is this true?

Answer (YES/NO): NO